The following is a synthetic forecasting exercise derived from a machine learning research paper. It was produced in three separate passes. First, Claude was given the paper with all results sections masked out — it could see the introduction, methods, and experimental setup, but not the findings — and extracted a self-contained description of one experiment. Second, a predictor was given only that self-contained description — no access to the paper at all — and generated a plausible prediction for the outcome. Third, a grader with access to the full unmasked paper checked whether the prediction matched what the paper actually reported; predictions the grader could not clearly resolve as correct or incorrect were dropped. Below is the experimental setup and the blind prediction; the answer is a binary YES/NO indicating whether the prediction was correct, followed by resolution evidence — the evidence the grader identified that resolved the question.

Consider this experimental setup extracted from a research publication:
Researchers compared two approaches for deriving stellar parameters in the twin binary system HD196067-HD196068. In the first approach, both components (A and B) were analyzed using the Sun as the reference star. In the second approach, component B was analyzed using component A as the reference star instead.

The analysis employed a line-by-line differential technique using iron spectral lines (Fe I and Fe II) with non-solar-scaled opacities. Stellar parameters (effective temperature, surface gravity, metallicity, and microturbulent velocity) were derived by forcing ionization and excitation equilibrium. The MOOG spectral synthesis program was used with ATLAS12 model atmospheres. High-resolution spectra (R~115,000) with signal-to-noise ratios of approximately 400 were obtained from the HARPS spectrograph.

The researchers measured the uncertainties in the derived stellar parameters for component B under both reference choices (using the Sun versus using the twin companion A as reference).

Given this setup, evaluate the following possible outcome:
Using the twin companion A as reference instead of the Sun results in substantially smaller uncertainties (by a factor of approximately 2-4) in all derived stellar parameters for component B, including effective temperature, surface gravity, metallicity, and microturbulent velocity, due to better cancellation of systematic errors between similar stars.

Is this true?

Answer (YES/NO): NO